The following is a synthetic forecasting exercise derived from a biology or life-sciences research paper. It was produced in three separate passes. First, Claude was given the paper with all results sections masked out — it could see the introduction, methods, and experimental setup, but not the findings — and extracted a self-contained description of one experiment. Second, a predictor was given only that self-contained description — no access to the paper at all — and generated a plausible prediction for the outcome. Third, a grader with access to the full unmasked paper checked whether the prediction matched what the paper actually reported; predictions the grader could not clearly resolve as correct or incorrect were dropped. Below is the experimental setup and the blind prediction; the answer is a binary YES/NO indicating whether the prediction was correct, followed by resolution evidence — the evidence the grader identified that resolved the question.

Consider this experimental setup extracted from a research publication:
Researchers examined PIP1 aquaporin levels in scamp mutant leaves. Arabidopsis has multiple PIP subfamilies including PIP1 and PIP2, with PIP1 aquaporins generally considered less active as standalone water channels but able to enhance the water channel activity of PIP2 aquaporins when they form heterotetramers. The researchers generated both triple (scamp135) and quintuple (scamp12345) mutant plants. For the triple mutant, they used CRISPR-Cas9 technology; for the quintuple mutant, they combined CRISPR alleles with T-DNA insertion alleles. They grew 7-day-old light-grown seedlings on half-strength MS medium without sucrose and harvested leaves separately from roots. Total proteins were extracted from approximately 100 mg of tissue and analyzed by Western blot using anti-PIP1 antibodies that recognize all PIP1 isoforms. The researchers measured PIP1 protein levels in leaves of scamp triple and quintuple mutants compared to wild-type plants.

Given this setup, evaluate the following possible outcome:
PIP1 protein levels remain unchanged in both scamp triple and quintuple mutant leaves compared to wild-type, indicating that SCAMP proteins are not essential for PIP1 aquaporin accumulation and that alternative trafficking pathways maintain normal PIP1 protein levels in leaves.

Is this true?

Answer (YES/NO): NO